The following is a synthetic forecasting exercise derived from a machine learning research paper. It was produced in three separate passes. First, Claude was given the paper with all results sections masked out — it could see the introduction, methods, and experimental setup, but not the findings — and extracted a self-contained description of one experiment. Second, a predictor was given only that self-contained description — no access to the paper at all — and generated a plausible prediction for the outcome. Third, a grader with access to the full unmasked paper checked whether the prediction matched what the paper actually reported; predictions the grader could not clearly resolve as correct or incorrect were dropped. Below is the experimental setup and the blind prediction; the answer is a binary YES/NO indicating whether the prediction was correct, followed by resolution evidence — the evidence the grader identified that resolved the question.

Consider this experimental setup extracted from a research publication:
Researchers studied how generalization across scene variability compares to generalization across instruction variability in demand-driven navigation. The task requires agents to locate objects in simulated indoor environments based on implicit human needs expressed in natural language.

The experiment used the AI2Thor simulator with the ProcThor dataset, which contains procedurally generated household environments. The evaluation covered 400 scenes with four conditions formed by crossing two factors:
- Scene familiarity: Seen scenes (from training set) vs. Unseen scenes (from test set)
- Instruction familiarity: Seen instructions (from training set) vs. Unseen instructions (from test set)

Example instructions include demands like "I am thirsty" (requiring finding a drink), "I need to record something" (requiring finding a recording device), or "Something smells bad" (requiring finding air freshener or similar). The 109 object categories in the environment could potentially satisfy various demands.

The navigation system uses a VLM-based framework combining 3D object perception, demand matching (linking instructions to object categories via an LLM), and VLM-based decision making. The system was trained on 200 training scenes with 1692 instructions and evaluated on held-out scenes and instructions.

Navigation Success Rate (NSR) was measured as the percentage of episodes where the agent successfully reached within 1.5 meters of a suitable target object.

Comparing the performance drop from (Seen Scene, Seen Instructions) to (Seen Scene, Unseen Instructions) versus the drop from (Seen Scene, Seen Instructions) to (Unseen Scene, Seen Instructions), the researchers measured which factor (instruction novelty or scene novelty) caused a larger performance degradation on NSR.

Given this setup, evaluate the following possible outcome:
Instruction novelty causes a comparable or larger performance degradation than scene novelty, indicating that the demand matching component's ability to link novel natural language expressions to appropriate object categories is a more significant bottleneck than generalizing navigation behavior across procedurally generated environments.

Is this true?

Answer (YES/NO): NO